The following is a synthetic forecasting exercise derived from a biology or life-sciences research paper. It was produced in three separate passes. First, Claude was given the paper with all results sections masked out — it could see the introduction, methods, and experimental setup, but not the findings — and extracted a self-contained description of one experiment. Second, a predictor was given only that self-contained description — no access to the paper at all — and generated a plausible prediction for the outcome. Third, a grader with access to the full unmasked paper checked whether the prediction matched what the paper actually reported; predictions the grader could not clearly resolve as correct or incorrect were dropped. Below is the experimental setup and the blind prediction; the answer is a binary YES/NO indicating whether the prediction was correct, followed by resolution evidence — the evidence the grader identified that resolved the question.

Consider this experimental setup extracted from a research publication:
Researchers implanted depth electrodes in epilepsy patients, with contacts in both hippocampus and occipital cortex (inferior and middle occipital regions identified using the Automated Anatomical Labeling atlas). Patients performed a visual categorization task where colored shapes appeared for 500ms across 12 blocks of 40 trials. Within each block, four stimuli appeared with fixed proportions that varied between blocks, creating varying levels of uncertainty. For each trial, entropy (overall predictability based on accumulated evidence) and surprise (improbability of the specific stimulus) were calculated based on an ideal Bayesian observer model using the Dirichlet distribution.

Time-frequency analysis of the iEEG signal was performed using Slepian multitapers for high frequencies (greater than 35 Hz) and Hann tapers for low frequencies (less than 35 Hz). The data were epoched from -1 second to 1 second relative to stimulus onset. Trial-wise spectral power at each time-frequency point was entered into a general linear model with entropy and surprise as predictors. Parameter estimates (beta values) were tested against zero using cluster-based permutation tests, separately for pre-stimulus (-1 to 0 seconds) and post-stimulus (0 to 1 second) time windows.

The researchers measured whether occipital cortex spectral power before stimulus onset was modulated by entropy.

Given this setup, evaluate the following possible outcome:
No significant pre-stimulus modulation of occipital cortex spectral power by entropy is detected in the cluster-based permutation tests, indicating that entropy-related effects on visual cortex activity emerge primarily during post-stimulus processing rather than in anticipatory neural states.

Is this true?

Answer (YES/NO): NO